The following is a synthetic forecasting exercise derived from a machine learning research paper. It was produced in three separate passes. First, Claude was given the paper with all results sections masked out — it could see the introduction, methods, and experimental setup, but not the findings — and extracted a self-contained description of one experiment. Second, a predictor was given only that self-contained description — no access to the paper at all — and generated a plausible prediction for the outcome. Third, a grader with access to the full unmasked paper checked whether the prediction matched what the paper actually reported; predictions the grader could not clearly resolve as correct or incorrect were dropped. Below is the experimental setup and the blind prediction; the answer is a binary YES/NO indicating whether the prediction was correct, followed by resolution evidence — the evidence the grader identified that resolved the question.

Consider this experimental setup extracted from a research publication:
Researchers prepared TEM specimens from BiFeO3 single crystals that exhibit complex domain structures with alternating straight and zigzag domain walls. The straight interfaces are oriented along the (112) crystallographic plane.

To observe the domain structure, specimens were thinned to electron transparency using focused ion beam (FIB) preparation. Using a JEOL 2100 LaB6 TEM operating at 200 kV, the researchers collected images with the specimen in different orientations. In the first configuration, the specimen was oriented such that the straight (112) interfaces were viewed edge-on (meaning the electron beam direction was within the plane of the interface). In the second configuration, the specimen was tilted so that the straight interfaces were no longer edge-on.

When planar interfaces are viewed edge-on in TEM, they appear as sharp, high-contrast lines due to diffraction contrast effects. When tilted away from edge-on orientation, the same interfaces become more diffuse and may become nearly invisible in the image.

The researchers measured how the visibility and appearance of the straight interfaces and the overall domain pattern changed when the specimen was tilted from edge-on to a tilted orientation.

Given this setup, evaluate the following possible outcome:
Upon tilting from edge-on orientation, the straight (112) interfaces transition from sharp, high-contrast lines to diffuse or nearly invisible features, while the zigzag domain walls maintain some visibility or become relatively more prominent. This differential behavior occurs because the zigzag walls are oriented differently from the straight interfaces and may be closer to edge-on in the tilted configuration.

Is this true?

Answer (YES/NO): YES